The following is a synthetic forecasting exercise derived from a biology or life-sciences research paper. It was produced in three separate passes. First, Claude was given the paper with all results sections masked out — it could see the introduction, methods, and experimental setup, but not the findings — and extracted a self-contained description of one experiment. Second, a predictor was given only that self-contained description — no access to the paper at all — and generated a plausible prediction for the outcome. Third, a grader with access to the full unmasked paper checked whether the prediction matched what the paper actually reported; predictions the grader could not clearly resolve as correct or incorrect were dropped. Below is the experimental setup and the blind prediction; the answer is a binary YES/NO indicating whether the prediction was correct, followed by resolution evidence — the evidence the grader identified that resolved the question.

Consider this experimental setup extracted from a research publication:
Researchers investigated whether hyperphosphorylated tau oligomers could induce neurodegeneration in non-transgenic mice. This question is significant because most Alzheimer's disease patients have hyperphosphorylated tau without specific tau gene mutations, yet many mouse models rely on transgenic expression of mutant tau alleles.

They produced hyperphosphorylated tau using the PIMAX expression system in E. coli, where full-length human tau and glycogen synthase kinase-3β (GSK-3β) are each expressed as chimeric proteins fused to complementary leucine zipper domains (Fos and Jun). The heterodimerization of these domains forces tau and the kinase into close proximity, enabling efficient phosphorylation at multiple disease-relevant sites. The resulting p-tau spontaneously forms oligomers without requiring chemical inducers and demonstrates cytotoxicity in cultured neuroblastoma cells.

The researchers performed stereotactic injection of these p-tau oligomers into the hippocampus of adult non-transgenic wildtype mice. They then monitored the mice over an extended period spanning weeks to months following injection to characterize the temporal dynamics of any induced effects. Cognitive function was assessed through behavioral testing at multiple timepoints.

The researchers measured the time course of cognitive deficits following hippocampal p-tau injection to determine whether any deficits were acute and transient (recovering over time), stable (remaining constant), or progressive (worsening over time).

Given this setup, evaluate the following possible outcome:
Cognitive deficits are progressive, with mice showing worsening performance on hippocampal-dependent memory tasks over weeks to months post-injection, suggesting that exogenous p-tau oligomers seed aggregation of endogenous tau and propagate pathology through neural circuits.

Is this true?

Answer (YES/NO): YES